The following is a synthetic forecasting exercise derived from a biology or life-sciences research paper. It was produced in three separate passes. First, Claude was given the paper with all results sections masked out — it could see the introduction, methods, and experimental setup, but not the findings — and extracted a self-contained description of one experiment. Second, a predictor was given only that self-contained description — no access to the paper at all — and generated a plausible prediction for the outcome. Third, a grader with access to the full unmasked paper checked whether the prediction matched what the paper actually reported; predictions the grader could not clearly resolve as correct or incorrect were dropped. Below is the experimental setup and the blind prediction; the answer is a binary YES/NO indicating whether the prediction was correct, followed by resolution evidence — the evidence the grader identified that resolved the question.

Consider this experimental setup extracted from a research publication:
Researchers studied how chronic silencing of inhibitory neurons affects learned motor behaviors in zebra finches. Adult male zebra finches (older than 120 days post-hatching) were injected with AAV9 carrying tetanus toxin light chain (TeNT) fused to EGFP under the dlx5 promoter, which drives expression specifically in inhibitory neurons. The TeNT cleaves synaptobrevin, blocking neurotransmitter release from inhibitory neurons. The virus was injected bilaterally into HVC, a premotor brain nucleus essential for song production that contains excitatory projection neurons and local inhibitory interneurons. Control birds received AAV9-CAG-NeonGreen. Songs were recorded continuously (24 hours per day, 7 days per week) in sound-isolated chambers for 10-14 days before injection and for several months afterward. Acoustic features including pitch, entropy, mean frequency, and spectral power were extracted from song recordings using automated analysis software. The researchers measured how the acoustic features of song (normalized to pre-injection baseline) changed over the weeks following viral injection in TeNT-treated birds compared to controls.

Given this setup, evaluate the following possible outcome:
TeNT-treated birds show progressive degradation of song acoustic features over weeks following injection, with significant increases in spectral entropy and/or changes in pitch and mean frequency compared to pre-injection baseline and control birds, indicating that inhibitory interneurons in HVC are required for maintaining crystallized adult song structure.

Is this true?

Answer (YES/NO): YES